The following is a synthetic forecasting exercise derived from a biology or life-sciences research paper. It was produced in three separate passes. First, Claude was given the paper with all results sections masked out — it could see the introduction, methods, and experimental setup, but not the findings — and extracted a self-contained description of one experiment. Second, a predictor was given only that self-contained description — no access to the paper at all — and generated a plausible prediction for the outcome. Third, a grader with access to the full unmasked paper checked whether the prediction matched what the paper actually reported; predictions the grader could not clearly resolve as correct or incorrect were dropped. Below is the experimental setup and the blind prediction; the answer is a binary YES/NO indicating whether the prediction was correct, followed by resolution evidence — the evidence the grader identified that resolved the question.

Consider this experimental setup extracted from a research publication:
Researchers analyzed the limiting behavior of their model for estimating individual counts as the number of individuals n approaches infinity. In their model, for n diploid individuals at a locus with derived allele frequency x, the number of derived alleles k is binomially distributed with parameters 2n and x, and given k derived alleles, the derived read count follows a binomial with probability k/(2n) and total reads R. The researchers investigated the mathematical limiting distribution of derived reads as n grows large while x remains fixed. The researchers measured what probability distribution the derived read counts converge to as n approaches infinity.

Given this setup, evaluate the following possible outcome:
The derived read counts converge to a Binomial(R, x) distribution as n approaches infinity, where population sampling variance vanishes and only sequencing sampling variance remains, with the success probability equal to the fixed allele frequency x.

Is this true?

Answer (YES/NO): YES